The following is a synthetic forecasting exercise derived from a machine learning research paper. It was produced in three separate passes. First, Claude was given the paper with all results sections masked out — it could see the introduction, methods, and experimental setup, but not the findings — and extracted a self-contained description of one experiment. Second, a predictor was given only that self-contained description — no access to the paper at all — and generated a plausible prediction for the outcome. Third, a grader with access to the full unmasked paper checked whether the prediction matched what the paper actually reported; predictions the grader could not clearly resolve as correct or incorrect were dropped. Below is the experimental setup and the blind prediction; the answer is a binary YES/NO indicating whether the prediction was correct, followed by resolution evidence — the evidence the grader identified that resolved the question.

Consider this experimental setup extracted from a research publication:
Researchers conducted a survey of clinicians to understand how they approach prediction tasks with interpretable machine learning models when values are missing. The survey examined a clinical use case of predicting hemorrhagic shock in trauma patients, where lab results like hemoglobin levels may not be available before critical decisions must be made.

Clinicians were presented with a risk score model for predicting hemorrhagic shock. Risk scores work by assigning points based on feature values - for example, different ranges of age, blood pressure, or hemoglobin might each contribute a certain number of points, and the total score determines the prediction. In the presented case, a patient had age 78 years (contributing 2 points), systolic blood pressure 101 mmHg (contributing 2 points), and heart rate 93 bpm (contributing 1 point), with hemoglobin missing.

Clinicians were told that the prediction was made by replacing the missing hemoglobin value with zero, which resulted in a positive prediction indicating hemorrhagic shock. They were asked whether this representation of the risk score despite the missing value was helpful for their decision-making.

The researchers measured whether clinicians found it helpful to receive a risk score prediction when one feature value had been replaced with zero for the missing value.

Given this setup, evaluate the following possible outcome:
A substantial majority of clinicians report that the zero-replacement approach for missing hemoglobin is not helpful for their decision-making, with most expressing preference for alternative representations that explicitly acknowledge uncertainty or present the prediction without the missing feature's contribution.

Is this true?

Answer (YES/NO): NO